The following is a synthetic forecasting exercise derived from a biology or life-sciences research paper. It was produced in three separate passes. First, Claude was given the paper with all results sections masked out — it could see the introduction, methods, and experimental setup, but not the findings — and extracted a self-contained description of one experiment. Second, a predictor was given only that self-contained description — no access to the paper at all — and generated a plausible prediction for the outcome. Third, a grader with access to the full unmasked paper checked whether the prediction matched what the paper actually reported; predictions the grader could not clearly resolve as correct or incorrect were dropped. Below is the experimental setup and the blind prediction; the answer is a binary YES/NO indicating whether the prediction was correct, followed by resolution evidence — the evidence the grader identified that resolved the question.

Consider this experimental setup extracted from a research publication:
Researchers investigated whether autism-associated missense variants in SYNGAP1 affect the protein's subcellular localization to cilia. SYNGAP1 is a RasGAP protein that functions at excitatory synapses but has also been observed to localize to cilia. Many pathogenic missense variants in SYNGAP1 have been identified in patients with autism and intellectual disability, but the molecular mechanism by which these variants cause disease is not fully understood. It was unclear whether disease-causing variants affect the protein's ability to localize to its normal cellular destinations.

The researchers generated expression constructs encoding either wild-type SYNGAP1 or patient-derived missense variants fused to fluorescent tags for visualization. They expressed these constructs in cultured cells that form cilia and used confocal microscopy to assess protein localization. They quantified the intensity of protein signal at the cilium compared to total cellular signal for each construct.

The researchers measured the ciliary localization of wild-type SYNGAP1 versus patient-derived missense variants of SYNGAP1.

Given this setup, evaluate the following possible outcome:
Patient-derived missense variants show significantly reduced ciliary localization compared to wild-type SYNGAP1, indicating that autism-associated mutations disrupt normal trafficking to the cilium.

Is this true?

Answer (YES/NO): YES